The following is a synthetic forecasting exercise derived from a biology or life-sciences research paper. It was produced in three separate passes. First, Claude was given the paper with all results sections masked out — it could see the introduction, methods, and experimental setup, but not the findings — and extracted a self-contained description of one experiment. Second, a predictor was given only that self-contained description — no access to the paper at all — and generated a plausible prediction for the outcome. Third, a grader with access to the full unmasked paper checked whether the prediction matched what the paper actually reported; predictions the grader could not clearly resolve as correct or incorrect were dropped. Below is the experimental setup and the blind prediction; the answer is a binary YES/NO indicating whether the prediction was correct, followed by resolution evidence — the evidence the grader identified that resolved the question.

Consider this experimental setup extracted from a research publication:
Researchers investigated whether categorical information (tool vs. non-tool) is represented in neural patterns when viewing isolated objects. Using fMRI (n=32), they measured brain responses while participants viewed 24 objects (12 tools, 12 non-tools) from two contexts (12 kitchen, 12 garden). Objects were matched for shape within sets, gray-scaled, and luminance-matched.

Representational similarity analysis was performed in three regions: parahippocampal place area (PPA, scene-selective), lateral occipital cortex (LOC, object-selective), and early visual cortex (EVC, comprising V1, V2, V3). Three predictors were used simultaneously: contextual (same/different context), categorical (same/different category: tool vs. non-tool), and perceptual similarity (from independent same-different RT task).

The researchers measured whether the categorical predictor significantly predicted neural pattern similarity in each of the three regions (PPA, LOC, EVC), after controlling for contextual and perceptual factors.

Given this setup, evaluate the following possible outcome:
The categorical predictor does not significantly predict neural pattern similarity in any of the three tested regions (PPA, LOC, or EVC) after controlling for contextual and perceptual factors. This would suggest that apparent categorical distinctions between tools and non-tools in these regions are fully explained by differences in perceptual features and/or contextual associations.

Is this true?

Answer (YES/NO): NO